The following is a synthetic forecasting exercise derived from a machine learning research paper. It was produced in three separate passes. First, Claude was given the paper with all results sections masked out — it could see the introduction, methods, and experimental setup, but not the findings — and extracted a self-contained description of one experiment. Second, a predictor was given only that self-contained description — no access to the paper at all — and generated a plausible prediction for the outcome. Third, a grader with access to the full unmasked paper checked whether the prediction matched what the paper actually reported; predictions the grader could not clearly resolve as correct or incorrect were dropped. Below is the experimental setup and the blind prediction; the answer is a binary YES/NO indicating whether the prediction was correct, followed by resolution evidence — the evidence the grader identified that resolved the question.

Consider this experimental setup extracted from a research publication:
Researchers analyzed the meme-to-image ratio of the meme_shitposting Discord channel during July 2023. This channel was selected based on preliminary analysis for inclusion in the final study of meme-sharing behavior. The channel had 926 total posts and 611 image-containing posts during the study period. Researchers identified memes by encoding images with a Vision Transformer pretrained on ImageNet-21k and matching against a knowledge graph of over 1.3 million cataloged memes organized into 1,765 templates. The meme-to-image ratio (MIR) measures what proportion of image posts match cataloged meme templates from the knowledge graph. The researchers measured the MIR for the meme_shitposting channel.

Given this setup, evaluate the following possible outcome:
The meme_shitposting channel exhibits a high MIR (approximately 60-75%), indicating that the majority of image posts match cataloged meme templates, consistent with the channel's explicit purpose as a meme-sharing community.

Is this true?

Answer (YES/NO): NO